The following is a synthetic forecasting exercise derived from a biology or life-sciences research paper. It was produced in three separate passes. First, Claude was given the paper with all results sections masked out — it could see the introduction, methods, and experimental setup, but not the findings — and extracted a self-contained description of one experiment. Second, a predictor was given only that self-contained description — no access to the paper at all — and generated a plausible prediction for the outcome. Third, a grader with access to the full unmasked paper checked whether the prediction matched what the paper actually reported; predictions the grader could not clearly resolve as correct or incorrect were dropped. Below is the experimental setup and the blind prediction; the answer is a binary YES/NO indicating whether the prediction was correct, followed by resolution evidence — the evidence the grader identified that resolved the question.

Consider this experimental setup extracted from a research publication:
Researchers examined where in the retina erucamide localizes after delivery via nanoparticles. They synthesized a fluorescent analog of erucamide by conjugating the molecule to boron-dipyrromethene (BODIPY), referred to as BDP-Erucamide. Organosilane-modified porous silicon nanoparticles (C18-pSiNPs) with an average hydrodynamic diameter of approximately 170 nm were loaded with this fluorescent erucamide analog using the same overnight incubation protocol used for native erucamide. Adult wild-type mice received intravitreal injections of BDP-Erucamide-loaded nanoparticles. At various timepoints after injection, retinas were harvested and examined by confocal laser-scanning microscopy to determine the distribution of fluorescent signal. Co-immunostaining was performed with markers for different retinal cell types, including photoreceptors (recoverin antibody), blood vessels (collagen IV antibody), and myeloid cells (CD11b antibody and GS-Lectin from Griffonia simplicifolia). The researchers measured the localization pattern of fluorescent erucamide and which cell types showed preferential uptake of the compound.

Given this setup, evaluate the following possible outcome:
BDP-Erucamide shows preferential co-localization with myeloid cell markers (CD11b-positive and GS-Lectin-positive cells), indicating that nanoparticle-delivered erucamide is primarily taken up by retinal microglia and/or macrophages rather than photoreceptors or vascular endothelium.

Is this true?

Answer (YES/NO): YES